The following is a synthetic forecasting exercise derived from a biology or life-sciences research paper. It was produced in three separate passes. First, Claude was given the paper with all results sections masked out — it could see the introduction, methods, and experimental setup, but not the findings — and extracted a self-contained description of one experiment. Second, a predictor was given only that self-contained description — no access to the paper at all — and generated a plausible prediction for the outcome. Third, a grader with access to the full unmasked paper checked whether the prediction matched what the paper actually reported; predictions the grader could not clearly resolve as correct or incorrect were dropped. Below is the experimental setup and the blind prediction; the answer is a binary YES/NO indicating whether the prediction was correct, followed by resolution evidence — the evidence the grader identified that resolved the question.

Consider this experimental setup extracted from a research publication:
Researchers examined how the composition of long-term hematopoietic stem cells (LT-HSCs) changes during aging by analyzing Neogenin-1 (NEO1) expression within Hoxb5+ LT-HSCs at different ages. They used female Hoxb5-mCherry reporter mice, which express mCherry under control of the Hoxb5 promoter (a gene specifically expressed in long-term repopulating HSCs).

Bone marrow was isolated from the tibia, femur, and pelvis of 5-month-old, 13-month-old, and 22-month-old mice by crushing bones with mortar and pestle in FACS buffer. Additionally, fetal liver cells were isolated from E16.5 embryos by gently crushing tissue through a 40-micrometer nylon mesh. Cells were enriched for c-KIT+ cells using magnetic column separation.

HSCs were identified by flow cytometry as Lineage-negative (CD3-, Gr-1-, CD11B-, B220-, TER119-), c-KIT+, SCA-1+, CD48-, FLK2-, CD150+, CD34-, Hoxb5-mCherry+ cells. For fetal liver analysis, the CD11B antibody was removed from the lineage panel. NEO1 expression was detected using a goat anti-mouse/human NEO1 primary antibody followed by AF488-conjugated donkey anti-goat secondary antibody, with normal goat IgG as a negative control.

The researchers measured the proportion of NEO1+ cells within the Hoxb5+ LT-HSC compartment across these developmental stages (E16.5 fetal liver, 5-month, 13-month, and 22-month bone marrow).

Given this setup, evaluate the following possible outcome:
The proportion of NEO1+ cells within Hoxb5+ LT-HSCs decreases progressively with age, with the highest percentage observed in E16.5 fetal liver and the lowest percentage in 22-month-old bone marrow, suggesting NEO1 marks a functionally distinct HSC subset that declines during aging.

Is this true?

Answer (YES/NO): NO